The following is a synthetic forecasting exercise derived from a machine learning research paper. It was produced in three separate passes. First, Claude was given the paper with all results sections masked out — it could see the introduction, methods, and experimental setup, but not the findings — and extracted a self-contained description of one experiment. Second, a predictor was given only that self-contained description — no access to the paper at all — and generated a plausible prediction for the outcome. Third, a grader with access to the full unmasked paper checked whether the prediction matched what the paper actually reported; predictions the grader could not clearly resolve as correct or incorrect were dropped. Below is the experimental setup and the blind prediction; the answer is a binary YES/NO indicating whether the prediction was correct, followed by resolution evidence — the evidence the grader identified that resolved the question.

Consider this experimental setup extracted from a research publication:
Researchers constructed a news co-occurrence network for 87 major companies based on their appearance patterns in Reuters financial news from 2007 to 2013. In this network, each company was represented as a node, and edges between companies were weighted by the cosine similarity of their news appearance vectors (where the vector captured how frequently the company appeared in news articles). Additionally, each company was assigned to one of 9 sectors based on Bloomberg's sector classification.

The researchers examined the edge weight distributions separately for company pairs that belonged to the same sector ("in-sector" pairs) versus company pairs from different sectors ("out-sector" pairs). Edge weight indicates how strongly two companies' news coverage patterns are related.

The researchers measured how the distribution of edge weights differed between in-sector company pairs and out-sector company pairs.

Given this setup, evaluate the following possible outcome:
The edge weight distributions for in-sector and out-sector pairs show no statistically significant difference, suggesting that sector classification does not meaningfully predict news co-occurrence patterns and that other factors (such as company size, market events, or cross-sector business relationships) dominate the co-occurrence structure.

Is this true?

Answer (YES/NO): NO